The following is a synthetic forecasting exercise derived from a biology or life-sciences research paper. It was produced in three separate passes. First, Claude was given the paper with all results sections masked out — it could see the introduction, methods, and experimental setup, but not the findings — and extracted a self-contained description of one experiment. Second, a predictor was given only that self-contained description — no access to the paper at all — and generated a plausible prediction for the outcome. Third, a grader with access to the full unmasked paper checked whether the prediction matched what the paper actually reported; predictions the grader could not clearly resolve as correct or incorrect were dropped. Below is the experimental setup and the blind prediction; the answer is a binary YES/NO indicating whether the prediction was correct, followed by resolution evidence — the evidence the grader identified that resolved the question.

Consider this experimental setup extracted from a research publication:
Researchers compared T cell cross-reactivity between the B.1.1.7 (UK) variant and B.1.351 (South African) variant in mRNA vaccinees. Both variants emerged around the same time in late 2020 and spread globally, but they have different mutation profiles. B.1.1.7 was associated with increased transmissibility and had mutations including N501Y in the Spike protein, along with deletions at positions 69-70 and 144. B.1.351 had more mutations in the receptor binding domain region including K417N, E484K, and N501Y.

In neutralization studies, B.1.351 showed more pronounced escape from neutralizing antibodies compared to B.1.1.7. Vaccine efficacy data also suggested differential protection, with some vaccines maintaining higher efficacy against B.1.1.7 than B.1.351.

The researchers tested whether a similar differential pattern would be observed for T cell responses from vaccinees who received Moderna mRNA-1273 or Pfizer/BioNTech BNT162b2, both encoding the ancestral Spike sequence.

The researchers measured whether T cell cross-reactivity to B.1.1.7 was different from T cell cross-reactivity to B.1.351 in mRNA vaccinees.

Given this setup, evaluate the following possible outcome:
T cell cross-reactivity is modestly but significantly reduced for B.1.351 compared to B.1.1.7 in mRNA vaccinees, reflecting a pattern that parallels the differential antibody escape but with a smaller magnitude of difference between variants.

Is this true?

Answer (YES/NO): YES